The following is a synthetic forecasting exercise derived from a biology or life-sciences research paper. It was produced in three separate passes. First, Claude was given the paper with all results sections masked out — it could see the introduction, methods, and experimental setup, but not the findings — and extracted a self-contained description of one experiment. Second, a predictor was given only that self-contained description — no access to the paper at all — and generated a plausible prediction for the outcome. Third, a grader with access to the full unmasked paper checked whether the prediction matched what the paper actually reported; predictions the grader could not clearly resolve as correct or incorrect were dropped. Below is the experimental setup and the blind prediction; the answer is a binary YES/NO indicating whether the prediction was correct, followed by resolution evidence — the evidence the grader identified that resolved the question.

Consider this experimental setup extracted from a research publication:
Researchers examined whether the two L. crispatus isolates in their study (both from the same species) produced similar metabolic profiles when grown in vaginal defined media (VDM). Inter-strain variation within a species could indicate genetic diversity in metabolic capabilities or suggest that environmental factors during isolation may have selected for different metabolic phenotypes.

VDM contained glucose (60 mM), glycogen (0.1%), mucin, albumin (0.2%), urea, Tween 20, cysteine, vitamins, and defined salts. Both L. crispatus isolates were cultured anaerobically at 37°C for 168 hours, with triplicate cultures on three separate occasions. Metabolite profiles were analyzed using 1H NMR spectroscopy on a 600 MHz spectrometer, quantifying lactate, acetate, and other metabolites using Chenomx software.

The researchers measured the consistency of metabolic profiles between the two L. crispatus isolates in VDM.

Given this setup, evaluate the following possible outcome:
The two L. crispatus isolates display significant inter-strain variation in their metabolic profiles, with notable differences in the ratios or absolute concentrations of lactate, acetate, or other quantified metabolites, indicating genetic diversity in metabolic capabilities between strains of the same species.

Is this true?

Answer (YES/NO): YES